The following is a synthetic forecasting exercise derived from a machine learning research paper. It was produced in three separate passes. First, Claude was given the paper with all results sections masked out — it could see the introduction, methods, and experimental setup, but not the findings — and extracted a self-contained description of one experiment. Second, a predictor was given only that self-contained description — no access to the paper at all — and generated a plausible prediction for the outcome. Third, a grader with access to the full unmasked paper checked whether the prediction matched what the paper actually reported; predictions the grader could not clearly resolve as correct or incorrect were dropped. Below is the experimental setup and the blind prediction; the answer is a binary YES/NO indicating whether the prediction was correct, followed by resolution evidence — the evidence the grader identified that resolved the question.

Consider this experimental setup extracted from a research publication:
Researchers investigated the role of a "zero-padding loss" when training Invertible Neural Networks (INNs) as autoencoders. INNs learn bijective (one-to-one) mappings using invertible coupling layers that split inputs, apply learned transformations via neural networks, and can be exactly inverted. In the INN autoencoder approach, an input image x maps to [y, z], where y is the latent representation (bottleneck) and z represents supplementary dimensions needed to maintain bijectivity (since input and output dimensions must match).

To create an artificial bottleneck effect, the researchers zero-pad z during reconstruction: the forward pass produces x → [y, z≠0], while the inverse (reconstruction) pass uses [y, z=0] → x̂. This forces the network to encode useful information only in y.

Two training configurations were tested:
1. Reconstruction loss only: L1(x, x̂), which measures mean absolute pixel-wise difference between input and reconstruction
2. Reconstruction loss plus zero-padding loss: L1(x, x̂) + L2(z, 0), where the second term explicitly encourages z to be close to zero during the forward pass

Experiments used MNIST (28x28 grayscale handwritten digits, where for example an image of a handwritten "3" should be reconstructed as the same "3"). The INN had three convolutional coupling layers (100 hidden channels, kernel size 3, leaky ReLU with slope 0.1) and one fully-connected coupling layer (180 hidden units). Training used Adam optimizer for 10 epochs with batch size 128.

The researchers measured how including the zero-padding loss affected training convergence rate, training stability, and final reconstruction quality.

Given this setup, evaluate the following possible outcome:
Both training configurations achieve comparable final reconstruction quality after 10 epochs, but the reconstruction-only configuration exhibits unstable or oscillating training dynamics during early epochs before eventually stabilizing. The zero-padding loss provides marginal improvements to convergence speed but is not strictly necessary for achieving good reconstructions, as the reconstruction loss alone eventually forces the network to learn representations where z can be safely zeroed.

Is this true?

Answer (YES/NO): NO